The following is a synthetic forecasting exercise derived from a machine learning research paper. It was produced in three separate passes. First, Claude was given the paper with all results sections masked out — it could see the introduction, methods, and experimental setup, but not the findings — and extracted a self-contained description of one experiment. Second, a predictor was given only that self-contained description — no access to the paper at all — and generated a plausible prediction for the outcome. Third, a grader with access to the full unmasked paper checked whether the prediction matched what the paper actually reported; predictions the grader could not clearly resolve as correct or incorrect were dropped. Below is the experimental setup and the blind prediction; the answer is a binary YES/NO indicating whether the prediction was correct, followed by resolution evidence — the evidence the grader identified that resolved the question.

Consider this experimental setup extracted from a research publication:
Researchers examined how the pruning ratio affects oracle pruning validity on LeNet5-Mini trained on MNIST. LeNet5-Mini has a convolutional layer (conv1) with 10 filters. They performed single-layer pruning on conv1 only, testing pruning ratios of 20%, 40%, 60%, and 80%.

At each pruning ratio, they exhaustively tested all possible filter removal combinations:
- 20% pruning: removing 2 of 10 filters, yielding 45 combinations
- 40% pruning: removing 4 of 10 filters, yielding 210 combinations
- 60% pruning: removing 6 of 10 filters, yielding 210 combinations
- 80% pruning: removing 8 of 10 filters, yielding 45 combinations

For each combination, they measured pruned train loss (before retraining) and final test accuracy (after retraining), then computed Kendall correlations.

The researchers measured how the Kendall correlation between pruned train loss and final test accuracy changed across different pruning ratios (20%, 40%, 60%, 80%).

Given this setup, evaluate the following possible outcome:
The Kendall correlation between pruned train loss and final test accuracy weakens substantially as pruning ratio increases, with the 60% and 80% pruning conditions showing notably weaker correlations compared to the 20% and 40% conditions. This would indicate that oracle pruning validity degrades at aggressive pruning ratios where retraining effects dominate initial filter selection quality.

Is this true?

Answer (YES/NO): YES